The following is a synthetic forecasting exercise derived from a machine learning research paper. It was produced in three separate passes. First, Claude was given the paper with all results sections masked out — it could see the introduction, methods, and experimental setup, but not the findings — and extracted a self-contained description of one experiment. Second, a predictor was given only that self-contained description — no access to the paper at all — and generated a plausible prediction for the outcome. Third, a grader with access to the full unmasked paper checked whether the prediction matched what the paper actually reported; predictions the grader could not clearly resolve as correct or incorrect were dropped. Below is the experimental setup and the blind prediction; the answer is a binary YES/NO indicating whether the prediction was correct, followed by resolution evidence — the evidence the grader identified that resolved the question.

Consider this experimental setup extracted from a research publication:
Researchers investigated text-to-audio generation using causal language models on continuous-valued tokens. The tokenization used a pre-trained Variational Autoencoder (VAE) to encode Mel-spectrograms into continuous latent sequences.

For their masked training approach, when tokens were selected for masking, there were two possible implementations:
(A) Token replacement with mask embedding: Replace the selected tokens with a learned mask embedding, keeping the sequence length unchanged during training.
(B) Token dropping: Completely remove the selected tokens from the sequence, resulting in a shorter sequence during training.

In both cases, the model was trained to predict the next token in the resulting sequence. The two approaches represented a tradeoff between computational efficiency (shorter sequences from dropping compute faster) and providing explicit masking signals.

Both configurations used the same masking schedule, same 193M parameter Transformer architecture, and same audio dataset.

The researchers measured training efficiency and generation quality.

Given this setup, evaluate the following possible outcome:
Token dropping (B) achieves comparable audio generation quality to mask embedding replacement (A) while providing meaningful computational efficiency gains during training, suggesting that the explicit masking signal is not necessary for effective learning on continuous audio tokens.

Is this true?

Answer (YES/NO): YES